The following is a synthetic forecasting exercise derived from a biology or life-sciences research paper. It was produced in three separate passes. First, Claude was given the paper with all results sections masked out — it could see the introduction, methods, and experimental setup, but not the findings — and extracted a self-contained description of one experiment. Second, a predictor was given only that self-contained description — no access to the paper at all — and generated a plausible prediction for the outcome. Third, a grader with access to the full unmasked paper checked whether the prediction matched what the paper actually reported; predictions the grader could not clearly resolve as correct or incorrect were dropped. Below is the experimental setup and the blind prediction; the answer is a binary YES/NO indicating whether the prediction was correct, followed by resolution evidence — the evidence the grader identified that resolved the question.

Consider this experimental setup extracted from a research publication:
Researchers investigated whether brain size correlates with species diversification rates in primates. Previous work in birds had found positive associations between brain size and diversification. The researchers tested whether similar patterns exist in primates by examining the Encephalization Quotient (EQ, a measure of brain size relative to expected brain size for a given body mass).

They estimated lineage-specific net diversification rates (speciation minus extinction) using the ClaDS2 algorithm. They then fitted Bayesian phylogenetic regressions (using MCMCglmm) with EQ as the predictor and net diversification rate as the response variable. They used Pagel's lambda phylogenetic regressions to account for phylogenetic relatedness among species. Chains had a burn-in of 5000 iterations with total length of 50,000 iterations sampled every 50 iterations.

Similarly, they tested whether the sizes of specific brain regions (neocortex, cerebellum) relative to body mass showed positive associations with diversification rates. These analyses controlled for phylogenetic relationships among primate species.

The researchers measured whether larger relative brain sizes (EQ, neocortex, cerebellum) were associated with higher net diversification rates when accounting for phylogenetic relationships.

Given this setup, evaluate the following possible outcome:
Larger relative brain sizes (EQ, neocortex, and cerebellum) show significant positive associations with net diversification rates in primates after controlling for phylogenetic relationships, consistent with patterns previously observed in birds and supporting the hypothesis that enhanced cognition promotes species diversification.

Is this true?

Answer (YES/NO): NO